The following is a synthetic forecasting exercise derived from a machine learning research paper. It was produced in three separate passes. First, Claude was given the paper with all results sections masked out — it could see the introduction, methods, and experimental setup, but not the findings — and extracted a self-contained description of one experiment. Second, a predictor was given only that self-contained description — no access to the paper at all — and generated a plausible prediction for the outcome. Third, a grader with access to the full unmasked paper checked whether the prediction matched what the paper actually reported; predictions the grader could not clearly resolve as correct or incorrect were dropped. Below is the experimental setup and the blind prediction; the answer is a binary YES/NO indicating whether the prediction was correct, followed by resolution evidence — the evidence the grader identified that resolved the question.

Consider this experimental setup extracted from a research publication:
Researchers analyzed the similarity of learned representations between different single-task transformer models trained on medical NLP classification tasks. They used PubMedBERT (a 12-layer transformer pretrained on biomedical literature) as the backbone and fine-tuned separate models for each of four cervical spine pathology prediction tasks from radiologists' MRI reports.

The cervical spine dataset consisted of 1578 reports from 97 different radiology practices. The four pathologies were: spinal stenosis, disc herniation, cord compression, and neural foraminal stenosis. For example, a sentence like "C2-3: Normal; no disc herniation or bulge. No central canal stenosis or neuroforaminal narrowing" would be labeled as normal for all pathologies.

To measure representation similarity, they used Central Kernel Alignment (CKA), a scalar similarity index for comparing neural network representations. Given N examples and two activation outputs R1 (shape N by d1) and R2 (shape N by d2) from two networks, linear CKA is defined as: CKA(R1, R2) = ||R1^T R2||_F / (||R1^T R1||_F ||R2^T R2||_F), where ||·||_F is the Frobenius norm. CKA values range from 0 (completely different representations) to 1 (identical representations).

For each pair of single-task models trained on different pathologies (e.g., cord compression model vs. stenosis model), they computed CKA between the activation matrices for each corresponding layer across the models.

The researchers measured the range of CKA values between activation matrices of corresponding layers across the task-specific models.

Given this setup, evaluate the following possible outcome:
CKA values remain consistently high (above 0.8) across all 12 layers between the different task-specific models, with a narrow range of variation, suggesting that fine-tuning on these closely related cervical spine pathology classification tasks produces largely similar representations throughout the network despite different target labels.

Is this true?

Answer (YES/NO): YES